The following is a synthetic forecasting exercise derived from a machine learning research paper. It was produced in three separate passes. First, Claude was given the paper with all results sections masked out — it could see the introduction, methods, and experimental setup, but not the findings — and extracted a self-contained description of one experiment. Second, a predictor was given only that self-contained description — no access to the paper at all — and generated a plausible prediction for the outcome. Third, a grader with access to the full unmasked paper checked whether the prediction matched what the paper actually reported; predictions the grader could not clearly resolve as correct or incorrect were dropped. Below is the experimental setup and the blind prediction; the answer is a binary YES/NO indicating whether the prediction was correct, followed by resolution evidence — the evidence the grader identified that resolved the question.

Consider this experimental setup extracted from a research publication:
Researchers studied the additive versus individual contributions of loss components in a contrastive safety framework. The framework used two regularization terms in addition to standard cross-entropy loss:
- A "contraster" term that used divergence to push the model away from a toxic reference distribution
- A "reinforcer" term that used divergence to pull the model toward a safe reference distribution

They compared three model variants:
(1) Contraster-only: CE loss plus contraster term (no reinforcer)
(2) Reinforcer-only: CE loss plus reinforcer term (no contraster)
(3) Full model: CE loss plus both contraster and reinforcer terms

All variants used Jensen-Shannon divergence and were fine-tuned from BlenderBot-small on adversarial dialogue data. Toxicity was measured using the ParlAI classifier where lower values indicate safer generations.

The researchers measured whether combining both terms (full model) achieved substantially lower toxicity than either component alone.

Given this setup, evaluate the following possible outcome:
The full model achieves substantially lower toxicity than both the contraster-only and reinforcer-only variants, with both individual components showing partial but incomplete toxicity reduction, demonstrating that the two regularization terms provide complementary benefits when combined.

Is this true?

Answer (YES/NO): YES